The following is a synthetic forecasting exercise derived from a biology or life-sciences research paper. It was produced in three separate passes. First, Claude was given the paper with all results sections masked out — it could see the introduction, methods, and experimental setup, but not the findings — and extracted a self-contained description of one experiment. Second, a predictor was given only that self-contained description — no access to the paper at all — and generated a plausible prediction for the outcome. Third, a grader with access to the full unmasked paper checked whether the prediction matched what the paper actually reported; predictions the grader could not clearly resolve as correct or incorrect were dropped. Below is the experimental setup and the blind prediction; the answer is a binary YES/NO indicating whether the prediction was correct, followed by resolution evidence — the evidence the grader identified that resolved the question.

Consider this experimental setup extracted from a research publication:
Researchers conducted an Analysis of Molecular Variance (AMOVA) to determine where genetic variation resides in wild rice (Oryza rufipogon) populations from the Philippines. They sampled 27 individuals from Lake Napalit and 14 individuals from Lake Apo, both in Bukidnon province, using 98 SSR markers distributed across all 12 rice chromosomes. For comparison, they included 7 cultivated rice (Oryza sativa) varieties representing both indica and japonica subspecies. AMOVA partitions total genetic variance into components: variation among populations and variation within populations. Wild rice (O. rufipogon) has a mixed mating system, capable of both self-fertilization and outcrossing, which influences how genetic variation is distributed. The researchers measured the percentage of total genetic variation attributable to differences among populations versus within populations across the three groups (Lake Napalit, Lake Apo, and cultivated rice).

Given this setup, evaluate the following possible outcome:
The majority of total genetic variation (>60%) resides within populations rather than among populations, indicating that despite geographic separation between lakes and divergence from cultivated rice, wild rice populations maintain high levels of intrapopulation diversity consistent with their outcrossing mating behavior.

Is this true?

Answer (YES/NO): NO